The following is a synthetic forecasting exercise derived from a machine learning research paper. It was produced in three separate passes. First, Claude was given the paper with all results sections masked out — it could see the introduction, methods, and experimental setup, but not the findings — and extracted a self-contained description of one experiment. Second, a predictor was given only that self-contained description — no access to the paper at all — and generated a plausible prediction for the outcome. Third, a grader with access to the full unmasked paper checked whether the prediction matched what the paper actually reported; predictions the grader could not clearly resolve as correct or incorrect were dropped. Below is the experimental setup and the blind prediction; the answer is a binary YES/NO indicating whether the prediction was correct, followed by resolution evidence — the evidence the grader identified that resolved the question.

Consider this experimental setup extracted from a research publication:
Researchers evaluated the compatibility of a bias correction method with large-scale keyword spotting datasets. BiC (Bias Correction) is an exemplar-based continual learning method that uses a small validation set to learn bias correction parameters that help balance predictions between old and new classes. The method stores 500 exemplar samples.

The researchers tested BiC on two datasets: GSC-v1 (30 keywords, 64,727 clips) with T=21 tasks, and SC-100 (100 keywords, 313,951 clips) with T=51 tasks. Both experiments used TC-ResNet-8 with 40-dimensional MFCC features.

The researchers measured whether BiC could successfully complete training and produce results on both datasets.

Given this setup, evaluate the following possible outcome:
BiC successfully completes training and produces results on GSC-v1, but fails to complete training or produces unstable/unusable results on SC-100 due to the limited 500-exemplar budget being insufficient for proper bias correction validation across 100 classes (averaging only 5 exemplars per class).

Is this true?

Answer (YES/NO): YES